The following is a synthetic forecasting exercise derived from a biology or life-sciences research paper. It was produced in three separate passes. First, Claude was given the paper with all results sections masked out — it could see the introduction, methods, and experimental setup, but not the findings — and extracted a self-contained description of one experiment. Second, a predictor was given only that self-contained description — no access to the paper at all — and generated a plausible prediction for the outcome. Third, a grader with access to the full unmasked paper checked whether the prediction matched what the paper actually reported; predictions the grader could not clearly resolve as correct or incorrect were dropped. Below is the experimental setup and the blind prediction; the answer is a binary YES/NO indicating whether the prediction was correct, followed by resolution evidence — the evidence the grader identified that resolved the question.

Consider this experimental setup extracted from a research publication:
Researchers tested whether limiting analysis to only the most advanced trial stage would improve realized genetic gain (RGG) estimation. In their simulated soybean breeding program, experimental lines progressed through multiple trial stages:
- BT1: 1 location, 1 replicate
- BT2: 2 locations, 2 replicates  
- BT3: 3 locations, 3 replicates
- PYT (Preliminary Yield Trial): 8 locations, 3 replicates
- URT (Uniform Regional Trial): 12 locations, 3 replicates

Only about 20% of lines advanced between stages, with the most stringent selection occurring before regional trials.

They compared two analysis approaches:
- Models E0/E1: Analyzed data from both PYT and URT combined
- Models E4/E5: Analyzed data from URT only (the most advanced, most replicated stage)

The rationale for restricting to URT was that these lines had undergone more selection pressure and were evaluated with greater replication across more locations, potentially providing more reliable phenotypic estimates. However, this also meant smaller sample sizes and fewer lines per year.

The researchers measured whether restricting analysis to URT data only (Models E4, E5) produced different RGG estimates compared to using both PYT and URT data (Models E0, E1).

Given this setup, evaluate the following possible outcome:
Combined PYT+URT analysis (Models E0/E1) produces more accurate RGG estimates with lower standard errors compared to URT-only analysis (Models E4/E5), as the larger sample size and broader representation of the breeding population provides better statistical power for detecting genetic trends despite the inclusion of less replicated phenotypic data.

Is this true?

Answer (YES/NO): YES